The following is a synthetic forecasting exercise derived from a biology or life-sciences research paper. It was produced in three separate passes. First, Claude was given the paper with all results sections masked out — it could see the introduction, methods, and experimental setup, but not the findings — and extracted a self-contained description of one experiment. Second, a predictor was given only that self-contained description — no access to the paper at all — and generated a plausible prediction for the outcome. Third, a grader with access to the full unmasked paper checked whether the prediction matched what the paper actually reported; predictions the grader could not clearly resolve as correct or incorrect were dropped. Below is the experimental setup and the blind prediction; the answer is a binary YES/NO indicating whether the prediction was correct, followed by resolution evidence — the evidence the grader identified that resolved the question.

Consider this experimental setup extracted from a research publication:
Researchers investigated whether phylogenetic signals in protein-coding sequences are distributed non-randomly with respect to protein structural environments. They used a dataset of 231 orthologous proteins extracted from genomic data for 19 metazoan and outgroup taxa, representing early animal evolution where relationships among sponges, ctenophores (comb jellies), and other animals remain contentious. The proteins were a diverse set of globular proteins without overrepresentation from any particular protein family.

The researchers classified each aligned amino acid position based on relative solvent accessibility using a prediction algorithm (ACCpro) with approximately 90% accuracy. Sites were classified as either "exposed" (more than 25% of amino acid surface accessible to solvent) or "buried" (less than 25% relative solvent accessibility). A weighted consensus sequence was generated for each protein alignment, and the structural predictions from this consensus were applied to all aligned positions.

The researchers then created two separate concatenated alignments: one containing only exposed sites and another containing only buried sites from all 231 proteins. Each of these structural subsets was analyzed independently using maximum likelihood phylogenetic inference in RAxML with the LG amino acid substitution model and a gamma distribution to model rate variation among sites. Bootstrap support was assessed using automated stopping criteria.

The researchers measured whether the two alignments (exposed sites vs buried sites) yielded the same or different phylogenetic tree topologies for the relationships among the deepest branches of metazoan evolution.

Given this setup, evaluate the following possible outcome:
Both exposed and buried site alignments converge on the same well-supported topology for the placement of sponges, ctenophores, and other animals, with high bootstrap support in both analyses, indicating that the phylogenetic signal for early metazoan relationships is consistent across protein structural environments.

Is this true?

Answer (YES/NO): NO